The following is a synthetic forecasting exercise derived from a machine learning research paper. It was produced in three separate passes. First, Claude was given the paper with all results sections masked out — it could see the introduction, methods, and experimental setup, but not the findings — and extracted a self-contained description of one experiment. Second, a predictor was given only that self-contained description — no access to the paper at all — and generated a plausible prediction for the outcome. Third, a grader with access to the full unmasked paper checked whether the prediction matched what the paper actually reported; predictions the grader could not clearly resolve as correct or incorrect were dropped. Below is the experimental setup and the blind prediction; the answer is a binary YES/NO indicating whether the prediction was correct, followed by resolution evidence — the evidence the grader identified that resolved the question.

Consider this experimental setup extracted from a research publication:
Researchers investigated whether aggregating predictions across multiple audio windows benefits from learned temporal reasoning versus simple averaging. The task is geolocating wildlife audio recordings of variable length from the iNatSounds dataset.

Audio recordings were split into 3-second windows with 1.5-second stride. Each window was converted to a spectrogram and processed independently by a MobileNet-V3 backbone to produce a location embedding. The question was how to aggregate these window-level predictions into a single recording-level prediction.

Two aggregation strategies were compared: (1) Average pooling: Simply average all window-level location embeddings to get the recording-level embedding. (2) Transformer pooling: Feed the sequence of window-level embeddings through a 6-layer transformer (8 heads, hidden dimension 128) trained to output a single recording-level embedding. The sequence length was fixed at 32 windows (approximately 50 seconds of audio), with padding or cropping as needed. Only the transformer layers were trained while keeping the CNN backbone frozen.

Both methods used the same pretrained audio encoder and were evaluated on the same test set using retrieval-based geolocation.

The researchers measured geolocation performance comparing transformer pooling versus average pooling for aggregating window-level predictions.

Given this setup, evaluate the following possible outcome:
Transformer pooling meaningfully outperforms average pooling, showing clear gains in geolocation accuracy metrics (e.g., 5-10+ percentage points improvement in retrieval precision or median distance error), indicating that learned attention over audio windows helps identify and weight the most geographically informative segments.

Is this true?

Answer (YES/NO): NO